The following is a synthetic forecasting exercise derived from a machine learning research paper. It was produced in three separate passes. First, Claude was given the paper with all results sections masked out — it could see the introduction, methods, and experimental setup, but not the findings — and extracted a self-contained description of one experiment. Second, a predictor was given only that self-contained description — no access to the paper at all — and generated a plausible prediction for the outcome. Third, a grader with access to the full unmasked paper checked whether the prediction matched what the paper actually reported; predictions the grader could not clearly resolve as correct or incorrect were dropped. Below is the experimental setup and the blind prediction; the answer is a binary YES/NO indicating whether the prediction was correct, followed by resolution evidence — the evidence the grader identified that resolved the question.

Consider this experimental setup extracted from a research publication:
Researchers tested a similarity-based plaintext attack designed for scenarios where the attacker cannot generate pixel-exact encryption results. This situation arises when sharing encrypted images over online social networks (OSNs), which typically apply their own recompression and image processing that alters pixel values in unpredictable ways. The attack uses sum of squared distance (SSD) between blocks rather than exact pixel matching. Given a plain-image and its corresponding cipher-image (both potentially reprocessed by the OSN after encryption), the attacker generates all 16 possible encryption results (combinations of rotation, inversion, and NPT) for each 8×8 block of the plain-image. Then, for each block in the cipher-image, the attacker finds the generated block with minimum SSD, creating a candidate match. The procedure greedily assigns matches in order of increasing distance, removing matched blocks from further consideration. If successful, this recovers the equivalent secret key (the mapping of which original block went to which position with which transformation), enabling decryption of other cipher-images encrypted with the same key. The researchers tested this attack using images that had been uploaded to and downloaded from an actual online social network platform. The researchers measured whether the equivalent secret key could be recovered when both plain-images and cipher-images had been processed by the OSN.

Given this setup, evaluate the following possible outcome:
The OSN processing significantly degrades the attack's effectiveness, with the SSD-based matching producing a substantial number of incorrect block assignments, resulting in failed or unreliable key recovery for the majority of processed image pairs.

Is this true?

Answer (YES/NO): NO